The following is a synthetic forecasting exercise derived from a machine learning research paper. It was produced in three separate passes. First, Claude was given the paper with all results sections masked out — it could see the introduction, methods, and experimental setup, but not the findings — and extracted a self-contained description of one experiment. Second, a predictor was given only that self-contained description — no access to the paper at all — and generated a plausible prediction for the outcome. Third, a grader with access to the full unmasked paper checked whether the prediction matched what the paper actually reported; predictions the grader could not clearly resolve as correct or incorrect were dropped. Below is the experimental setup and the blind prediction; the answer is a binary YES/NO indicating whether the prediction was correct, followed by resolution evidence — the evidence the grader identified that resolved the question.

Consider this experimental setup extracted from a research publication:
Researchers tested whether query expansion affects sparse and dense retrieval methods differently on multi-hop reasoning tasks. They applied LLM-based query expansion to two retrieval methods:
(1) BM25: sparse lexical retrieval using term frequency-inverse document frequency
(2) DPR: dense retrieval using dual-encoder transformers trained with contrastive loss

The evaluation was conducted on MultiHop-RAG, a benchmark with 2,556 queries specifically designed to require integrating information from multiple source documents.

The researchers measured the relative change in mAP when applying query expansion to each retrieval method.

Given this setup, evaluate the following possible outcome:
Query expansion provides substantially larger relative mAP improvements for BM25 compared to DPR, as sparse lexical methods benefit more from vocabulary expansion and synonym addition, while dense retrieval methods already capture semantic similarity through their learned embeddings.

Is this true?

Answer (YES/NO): NO